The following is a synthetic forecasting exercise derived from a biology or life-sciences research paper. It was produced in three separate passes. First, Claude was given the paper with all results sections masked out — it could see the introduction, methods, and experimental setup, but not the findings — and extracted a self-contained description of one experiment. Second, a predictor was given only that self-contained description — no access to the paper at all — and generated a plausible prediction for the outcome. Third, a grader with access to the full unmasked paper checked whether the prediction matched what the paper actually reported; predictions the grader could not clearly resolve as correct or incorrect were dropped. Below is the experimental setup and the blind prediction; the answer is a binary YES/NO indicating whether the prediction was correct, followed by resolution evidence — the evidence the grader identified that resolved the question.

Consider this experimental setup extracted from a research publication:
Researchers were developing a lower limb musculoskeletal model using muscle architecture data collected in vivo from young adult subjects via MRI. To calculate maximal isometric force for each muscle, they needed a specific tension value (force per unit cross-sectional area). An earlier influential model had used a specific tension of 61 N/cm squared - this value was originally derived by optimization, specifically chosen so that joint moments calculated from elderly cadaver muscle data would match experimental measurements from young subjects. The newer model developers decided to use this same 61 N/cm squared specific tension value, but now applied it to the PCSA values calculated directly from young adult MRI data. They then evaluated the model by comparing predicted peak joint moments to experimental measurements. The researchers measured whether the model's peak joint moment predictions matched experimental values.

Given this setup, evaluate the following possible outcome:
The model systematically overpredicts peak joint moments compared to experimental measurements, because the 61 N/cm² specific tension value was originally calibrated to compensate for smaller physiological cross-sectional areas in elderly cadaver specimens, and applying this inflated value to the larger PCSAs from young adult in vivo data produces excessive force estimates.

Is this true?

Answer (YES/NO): YES